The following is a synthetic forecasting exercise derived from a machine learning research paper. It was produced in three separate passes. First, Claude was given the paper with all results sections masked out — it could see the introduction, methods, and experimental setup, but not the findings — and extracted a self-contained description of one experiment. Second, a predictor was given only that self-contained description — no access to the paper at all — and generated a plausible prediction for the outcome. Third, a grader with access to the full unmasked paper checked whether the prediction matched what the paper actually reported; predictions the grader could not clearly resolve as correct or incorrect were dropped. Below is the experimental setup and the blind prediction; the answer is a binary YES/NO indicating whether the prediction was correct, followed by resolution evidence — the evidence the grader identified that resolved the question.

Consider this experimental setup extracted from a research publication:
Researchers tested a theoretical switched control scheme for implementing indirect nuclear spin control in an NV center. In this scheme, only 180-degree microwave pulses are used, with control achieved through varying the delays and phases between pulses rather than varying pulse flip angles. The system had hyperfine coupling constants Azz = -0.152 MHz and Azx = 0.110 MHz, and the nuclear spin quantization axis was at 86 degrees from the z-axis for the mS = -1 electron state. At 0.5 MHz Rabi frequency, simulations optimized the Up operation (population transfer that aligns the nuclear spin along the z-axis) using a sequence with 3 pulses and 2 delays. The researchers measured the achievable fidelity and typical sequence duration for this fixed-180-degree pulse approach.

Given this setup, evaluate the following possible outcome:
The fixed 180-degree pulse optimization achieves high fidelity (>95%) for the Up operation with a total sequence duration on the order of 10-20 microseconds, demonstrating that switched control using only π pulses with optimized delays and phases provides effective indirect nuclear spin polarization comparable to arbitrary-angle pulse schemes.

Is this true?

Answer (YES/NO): NO